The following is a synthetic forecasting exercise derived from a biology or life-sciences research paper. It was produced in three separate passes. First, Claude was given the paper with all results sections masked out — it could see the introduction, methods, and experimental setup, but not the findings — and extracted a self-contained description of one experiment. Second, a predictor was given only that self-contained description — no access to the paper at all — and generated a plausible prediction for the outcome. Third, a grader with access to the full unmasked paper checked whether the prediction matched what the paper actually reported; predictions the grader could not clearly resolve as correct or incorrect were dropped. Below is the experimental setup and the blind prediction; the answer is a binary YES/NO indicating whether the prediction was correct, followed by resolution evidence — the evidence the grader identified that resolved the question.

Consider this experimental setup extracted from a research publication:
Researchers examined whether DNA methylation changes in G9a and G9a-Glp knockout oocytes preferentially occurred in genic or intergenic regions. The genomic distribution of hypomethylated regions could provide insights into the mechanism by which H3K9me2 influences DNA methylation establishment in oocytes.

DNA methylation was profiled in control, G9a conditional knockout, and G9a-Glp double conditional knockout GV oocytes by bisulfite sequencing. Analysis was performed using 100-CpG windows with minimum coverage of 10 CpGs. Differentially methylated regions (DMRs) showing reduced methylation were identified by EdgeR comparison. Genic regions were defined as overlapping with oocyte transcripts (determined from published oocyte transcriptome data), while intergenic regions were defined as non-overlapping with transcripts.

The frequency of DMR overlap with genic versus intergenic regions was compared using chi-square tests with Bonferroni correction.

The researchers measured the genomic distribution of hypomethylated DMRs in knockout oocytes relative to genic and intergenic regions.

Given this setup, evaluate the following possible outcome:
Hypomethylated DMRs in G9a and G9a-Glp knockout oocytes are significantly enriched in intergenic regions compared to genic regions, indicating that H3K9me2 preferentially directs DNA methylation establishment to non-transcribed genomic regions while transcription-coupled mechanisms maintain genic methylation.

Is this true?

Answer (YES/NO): NO